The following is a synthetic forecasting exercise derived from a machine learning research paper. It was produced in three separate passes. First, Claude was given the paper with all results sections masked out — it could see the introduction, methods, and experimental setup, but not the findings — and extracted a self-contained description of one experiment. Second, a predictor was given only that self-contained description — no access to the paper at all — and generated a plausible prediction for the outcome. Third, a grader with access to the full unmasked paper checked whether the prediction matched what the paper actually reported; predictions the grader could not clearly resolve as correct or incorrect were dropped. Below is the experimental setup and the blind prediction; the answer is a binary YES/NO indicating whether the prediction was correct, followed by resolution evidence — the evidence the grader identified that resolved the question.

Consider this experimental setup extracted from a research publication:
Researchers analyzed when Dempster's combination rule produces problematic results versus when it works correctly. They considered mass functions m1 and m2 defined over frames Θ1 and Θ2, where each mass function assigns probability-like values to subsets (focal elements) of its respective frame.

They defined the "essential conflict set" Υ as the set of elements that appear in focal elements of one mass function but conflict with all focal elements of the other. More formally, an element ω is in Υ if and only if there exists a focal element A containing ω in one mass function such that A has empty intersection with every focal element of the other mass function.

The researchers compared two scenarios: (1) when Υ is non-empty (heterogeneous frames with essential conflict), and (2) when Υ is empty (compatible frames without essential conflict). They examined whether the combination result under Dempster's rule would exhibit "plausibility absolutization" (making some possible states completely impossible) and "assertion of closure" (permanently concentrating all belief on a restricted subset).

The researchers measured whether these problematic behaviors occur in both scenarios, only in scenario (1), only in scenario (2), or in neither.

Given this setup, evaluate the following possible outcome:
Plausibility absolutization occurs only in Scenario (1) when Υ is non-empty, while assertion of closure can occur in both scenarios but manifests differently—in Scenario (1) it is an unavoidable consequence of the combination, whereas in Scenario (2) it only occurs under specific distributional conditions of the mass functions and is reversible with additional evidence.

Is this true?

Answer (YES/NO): NO